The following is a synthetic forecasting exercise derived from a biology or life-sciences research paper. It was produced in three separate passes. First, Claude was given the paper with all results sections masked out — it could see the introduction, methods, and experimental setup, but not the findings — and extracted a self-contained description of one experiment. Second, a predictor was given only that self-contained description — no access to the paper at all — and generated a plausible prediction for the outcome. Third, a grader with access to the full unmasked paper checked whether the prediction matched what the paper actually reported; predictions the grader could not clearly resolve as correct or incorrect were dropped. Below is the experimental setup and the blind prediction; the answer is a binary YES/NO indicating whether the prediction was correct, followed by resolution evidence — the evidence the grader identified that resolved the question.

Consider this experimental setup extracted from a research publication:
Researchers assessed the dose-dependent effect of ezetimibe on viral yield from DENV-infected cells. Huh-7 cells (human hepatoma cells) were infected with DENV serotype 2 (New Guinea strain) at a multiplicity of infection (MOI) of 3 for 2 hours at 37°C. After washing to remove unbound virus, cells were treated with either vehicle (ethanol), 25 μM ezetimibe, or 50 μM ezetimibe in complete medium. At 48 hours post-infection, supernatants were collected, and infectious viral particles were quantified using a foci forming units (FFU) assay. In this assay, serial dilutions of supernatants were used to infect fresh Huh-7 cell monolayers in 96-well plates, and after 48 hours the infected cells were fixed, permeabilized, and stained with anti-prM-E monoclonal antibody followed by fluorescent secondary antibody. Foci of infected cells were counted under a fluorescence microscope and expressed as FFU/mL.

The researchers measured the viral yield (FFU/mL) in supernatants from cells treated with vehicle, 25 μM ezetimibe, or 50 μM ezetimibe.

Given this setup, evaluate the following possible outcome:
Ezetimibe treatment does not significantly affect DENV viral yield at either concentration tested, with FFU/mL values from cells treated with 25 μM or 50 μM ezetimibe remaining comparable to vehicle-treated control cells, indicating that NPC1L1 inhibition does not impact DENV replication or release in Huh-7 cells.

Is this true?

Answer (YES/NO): NO